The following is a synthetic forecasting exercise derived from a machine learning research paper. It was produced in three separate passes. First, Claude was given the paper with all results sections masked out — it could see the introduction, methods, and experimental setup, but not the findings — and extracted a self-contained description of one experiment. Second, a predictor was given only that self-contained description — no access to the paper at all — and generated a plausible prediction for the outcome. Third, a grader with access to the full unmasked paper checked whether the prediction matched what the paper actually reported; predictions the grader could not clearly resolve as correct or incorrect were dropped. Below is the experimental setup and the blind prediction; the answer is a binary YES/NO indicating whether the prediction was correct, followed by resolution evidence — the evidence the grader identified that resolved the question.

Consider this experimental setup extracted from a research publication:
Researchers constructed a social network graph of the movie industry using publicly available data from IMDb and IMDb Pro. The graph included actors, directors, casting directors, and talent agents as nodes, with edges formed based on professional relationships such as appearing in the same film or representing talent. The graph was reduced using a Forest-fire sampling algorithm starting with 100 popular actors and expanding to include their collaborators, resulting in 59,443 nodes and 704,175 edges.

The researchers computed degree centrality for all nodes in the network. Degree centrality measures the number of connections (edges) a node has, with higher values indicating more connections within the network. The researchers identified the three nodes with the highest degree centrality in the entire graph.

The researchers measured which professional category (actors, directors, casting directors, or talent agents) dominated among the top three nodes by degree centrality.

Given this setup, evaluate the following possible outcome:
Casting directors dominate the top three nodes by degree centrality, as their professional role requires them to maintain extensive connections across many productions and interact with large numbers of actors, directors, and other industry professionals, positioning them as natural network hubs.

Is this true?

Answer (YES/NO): YES